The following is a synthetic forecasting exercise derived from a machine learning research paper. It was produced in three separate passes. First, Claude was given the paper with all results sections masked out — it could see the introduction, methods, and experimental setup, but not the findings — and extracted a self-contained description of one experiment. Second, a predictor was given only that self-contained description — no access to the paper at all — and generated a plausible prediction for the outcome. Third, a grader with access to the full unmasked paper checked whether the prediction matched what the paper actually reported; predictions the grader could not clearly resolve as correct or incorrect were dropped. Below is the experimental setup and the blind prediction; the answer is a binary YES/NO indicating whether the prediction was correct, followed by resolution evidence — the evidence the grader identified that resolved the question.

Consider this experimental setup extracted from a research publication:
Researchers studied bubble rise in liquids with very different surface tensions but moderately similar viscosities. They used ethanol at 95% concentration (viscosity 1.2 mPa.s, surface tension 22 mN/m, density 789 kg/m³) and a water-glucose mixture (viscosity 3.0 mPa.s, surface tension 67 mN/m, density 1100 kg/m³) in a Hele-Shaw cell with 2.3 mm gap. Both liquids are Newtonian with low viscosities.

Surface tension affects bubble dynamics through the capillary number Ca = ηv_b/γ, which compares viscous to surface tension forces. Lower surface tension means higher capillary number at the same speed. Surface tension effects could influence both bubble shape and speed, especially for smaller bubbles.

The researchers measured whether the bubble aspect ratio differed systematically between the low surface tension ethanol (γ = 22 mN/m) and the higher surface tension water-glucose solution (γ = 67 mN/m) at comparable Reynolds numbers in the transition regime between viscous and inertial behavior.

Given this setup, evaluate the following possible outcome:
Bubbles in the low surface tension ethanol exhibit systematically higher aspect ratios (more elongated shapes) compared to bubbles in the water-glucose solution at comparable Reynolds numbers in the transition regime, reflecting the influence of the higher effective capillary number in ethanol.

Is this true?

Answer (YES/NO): NO